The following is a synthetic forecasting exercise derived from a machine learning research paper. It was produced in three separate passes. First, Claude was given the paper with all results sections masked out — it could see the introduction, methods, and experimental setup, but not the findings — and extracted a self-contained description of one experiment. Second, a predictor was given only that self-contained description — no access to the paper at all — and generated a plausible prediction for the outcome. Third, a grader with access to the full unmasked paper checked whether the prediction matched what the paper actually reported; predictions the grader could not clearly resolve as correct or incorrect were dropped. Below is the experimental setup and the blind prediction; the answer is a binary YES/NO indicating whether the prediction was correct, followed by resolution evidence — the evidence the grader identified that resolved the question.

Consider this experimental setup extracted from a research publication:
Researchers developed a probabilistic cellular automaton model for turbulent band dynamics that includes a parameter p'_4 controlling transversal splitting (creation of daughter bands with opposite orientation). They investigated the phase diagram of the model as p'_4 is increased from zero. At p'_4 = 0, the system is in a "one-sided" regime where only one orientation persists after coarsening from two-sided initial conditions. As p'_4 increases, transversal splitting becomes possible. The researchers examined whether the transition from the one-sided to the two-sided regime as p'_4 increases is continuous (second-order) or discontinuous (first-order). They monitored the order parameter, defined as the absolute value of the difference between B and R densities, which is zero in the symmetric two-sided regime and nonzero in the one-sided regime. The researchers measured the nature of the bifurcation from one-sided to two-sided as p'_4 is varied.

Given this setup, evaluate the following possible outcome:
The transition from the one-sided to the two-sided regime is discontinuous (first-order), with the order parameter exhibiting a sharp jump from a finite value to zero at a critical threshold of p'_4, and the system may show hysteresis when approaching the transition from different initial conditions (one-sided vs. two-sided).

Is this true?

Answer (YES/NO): NO